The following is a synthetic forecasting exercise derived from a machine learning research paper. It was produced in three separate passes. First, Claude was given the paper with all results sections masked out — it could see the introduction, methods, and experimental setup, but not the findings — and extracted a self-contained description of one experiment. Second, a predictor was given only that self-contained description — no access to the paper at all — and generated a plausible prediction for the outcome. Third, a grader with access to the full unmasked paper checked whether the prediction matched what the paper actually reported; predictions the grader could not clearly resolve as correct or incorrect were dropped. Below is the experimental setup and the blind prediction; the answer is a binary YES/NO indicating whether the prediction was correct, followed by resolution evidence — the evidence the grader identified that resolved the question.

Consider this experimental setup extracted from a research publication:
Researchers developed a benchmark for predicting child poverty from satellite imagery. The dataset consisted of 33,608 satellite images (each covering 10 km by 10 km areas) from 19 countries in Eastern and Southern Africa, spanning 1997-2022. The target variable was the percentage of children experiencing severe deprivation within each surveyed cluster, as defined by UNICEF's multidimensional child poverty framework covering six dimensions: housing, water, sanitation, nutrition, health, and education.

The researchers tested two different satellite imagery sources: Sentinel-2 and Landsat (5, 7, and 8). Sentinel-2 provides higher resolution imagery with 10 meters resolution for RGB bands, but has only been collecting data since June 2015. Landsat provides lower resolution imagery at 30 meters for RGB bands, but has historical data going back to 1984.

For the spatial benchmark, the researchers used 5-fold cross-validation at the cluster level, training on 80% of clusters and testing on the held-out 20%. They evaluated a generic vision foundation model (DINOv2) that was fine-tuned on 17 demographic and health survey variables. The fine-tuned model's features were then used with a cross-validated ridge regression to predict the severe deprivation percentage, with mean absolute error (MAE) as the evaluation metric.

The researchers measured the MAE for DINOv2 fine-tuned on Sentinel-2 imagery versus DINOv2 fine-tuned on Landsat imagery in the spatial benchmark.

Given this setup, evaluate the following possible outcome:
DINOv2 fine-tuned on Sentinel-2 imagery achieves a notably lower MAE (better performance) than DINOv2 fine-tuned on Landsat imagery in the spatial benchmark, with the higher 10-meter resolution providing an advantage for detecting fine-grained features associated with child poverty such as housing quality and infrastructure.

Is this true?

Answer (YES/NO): YES